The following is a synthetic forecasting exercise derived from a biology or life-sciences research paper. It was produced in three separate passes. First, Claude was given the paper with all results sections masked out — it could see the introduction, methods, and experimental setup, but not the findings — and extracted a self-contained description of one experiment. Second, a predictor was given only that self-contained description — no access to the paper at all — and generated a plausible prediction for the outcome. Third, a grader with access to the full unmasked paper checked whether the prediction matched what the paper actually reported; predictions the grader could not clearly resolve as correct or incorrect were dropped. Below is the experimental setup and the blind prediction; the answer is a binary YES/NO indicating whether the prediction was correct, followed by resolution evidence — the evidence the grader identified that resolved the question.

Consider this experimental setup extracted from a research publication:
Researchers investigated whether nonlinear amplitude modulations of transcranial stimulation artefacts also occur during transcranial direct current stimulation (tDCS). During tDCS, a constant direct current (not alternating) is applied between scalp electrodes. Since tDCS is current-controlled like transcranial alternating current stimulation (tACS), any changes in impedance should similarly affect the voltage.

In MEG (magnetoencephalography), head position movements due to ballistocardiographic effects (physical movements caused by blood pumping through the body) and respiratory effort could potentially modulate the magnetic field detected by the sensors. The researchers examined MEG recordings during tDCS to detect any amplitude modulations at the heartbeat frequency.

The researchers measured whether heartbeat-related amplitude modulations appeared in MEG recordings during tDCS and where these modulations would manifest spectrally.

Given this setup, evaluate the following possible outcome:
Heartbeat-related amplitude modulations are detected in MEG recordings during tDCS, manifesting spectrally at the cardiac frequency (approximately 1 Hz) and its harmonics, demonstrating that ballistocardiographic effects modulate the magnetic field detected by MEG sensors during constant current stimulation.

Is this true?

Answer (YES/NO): NO